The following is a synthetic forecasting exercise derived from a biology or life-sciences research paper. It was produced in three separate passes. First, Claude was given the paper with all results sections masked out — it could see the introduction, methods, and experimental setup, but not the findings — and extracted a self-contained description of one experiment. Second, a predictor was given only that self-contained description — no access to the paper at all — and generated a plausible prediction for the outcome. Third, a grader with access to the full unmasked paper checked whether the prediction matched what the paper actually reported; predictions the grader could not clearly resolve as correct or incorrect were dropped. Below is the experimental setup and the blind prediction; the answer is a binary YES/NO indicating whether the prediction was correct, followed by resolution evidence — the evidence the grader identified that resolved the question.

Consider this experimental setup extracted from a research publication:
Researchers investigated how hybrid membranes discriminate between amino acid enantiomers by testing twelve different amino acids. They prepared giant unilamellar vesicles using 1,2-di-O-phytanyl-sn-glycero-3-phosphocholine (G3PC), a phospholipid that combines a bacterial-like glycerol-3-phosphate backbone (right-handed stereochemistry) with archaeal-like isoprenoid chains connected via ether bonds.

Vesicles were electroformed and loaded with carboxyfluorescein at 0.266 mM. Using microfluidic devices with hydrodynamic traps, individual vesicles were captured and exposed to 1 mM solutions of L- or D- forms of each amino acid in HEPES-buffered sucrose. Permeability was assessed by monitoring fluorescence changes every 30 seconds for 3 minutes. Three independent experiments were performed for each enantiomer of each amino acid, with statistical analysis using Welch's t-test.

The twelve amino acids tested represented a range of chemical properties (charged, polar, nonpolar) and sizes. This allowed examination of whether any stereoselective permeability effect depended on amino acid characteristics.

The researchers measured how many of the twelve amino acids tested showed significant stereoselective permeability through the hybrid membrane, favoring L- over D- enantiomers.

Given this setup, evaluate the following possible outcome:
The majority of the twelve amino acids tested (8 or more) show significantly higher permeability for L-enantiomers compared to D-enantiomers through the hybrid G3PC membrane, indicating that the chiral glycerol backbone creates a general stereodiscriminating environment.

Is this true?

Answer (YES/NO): NO